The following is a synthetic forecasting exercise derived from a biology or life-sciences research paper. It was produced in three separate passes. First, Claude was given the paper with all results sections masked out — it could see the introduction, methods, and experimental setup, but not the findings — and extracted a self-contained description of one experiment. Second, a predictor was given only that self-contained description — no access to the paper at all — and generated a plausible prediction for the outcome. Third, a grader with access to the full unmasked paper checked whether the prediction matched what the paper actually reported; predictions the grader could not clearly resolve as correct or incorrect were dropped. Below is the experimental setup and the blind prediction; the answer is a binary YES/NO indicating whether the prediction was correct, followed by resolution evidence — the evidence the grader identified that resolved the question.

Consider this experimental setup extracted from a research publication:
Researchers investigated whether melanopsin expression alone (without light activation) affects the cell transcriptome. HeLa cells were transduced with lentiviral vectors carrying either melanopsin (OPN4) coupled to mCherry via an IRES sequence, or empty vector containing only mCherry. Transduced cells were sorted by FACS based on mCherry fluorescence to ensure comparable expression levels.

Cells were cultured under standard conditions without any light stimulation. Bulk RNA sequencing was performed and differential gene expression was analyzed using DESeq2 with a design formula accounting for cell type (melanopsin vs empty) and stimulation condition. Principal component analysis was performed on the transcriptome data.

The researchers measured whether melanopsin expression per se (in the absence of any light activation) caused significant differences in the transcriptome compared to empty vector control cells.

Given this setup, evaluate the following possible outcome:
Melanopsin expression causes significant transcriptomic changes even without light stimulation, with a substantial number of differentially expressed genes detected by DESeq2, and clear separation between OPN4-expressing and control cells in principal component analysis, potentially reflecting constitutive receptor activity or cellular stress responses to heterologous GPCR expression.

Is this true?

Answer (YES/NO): YES